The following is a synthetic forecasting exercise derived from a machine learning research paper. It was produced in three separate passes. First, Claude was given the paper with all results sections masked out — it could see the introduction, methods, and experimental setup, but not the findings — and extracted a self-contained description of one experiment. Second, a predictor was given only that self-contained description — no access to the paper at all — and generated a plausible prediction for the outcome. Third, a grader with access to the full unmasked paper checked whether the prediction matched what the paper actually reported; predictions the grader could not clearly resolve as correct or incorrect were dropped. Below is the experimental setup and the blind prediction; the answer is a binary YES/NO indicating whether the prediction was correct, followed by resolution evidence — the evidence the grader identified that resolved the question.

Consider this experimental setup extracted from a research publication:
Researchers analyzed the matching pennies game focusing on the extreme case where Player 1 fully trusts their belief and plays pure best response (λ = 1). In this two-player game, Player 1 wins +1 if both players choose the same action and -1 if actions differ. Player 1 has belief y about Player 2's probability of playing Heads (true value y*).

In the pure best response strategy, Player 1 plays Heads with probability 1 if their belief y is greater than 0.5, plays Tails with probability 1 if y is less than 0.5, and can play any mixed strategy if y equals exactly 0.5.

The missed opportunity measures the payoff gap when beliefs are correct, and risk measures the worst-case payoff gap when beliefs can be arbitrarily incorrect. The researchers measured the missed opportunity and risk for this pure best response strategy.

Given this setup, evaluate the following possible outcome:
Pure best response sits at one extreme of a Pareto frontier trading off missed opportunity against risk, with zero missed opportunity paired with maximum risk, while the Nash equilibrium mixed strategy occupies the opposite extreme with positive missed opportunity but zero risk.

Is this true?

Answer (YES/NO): NO